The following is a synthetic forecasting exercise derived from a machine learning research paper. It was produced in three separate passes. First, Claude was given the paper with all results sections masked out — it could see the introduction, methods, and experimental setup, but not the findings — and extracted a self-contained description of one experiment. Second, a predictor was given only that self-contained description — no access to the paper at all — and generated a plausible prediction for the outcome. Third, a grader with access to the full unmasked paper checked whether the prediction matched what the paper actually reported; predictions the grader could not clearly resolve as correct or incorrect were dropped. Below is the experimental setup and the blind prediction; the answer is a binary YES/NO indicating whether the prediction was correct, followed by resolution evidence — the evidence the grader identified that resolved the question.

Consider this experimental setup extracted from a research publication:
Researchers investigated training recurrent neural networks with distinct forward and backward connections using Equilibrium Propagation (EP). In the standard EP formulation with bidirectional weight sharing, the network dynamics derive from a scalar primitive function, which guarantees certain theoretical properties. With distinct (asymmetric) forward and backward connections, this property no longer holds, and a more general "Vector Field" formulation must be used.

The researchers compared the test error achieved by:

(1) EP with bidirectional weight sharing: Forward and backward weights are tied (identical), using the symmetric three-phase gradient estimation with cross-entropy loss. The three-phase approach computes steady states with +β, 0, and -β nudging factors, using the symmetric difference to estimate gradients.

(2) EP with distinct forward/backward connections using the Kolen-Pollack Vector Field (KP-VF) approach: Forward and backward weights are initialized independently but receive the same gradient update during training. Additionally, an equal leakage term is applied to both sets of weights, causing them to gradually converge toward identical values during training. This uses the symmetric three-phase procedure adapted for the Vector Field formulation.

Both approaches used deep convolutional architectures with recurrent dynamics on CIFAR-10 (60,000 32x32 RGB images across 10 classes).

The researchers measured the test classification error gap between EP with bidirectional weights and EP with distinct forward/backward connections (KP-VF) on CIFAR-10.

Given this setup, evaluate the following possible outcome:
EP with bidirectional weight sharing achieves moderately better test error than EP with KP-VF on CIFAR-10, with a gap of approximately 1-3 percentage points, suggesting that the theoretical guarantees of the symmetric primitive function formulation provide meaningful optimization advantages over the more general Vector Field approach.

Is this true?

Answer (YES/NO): YES